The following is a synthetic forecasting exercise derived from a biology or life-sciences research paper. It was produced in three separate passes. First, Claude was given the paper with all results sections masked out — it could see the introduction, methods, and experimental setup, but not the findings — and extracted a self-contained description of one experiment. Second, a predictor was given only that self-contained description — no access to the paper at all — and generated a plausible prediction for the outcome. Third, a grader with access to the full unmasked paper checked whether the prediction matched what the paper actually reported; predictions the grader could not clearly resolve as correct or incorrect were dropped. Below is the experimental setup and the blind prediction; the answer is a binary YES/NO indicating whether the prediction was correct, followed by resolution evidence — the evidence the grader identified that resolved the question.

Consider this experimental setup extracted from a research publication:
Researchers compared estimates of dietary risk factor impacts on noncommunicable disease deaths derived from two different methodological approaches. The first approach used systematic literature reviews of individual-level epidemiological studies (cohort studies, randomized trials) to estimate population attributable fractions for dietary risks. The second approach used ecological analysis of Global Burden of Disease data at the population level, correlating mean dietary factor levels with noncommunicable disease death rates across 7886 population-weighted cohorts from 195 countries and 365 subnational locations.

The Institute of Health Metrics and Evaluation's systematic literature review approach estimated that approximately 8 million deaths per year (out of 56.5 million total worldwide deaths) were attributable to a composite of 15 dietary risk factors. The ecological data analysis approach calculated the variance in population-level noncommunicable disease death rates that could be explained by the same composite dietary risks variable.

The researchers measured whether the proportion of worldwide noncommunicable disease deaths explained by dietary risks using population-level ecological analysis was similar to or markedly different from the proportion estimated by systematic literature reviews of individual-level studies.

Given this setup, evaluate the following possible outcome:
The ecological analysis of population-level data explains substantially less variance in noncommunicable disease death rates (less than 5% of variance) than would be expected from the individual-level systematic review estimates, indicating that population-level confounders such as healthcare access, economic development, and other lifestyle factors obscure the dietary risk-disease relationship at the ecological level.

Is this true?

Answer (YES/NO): YES